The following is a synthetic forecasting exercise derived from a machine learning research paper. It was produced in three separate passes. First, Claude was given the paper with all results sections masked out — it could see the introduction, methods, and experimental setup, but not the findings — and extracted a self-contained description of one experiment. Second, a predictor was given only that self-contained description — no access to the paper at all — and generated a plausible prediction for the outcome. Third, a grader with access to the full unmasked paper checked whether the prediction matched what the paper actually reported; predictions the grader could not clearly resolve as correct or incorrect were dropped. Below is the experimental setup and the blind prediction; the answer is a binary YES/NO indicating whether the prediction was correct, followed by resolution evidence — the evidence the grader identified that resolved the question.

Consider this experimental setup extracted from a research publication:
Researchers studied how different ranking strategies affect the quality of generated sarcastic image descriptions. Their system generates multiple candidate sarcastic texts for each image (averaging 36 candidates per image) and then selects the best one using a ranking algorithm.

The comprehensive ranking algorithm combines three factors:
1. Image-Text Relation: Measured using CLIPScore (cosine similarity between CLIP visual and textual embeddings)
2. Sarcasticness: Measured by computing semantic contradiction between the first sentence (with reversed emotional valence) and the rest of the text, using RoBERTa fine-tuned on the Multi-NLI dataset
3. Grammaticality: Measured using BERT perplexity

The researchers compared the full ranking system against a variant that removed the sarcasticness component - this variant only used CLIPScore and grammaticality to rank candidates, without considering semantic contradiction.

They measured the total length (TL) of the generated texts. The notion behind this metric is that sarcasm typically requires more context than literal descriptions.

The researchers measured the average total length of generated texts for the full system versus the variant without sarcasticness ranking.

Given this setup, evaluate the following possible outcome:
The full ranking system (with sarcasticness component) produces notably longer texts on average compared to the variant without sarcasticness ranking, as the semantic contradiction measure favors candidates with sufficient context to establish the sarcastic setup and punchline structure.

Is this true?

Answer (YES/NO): NO